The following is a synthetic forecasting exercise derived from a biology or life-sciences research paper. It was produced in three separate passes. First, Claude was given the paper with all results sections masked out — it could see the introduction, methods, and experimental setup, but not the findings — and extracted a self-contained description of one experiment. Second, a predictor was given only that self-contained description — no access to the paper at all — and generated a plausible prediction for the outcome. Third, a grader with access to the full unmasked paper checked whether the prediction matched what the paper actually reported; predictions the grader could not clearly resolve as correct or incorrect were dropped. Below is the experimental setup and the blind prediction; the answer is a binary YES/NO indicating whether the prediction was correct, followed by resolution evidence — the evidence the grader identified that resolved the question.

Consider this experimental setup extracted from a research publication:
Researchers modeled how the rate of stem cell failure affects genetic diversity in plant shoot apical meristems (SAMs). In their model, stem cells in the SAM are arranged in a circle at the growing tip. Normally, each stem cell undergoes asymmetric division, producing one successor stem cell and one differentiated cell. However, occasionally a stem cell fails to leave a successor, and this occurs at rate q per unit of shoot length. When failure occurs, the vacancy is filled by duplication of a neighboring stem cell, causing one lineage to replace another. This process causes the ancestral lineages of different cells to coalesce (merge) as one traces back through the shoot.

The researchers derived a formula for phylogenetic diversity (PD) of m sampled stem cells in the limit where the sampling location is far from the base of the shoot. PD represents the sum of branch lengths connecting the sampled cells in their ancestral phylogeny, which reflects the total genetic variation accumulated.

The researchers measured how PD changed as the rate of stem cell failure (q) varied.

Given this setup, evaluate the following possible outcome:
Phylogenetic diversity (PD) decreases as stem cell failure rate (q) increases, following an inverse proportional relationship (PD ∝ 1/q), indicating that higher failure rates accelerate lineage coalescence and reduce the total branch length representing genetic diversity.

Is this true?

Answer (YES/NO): YES